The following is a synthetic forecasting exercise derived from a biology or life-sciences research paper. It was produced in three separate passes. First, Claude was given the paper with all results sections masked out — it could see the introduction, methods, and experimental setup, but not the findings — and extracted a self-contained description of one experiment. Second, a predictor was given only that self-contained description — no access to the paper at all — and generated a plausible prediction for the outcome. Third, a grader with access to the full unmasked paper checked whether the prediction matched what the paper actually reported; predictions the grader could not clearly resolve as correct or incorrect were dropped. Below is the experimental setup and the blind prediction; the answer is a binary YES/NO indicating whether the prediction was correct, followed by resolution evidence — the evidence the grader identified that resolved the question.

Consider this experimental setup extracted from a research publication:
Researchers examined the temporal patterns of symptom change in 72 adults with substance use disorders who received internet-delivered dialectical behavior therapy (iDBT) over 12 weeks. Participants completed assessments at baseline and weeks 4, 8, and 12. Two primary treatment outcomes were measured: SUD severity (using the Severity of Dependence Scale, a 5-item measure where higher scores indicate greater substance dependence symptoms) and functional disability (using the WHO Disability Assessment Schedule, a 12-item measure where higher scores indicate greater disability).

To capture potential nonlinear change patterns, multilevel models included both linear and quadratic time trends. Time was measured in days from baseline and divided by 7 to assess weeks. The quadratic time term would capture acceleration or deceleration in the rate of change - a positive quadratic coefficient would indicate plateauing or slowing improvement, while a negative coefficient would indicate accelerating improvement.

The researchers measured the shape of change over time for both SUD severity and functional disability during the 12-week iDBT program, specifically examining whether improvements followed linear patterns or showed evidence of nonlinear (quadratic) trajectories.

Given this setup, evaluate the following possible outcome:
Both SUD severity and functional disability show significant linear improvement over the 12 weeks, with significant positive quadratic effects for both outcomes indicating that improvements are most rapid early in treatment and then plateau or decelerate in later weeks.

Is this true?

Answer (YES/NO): NO